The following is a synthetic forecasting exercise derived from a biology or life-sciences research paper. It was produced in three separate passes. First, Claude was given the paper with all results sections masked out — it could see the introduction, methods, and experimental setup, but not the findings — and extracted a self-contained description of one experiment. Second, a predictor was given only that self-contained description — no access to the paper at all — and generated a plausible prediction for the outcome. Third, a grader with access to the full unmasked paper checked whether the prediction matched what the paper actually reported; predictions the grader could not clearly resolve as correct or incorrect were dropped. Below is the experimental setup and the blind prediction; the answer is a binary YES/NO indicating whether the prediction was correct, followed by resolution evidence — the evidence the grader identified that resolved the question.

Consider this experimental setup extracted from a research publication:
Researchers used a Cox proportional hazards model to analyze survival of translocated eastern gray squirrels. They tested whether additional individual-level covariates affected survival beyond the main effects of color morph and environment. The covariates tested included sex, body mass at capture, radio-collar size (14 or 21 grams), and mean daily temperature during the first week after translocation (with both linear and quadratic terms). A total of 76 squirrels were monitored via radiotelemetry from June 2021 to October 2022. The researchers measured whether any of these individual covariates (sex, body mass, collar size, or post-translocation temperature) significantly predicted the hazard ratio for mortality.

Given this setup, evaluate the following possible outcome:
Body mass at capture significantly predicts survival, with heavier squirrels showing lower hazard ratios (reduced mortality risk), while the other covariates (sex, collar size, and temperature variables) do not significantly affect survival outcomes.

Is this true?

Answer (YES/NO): NO